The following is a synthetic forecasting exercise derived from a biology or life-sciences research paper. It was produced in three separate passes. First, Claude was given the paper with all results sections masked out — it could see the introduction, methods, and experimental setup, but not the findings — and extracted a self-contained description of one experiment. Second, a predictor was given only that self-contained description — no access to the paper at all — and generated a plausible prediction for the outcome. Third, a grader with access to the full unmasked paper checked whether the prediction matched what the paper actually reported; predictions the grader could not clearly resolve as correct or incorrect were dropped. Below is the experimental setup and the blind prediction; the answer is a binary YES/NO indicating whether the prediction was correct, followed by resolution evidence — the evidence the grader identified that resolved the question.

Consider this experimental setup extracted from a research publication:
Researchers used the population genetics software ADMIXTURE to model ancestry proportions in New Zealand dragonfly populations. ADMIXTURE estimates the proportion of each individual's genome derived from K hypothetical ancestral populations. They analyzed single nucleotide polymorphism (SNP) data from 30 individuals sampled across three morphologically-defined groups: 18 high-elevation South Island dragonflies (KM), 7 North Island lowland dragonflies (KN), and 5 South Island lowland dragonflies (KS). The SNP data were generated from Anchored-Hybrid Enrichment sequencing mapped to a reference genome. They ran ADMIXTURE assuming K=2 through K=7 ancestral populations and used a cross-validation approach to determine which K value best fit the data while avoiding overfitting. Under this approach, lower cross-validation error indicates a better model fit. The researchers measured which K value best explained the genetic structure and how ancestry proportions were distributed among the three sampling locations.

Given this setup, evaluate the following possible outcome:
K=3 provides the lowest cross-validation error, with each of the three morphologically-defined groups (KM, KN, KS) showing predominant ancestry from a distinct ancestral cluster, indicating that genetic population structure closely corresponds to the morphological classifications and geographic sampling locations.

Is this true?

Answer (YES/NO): NO